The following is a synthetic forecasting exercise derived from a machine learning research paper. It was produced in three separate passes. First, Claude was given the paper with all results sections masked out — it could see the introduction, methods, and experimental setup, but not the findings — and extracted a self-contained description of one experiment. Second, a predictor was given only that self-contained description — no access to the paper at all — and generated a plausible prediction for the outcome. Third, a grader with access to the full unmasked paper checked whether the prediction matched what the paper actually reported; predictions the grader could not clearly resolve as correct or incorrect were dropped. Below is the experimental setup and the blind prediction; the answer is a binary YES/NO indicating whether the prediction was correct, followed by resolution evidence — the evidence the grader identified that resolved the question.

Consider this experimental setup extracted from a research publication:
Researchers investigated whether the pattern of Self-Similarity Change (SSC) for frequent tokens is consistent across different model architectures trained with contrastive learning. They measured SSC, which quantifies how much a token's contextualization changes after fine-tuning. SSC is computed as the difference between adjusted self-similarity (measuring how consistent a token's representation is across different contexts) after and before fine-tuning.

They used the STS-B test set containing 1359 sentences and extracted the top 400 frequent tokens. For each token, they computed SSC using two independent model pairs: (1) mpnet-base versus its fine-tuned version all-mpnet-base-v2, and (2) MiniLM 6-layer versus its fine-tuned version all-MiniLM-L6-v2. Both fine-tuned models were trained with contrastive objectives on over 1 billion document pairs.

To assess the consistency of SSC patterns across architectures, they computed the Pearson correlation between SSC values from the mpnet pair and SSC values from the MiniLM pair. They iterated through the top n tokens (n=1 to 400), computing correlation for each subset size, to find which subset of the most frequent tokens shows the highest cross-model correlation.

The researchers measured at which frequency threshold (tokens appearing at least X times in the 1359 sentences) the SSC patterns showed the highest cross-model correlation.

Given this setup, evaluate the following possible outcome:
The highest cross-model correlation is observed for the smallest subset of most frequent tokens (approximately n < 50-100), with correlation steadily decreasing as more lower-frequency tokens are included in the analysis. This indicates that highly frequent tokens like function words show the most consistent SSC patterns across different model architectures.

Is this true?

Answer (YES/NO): NO